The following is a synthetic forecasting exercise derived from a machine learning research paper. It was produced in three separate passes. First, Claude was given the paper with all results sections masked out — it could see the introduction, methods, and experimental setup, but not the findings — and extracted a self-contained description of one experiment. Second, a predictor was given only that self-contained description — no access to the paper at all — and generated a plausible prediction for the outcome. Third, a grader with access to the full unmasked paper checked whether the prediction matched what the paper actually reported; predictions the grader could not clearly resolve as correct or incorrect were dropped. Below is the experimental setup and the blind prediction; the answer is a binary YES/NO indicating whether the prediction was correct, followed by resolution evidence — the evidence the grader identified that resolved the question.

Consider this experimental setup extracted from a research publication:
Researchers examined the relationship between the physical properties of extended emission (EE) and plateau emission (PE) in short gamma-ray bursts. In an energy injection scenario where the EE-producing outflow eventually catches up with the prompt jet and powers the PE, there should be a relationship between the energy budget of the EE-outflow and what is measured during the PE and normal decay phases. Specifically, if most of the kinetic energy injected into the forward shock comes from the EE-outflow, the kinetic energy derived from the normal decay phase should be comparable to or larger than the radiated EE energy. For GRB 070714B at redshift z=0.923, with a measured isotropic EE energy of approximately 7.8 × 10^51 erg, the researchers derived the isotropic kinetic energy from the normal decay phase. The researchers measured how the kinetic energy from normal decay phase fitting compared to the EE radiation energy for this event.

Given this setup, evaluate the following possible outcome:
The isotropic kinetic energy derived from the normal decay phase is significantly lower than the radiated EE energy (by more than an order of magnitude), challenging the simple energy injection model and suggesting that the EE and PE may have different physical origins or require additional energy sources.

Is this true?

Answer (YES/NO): NO